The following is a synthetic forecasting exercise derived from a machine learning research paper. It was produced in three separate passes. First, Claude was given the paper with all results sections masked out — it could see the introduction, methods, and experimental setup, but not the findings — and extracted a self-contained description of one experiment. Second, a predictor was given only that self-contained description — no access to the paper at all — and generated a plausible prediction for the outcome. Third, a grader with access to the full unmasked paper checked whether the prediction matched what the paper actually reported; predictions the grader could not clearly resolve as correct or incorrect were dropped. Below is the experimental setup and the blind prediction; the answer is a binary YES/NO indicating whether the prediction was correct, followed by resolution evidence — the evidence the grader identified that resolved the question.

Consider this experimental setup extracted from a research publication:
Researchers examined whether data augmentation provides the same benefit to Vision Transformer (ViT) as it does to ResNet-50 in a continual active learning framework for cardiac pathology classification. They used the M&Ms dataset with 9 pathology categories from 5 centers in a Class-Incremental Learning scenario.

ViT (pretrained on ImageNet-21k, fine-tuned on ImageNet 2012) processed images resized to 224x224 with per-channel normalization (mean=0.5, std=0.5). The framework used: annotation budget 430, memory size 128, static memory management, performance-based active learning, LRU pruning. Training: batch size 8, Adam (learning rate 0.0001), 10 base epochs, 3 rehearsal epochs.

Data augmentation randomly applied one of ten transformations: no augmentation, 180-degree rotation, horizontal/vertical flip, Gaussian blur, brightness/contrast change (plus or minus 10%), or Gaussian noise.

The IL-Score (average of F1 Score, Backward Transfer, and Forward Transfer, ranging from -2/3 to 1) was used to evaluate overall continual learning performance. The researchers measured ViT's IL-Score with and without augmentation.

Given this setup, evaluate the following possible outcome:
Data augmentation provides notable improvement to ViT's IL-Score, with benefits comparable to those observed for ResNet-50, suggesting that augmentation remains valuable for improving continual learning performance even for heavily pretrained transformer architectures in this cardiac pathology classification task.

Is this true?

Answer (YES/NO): NO